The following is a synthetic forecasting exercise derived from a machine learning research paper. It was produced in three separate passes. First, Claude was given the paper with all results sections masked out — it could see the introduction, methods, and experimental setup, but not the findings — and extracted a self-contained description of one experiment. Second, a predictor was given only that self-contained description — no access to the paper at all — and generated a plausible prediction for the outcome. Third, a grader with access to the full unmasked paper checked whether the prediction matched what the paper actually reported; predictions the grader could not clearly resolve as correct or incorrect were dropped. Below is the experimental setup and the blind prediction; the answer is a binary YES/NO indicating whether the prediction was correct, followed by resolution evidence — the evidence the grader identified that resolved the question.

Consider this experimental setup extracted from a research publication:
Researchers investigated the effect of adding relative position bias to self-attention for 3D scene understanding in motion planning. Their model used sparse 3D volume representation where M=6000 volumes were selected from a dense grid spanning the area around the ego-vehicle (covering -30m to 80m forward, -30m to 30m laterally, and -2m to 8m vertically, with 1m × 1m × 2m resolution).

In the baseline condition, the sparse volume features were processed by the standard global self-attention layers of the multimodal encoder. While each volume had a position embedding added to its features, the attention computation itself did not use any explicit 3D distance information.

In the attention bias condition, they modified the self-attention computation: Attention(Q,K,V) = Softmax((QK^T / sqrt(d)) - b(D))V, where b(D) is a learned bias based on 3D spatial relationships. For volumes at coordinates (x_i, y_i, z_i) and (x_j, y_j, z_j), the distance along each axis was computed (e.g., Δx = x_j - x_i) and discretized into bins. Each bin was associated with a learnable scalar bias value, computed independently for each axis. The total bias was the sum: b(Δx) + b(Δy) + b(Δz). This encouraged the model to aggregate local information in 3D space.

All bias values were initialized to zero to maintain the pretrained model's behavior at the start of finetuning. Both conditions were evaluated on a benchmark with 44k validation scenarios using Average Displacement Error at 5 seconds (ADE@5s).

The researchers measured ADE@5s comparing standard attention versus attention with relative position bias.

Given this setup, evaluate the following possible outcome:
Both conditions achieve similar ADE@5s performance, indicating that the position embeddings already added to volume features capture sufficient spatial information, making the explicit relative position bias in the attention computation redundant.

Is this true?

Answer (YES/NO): NO